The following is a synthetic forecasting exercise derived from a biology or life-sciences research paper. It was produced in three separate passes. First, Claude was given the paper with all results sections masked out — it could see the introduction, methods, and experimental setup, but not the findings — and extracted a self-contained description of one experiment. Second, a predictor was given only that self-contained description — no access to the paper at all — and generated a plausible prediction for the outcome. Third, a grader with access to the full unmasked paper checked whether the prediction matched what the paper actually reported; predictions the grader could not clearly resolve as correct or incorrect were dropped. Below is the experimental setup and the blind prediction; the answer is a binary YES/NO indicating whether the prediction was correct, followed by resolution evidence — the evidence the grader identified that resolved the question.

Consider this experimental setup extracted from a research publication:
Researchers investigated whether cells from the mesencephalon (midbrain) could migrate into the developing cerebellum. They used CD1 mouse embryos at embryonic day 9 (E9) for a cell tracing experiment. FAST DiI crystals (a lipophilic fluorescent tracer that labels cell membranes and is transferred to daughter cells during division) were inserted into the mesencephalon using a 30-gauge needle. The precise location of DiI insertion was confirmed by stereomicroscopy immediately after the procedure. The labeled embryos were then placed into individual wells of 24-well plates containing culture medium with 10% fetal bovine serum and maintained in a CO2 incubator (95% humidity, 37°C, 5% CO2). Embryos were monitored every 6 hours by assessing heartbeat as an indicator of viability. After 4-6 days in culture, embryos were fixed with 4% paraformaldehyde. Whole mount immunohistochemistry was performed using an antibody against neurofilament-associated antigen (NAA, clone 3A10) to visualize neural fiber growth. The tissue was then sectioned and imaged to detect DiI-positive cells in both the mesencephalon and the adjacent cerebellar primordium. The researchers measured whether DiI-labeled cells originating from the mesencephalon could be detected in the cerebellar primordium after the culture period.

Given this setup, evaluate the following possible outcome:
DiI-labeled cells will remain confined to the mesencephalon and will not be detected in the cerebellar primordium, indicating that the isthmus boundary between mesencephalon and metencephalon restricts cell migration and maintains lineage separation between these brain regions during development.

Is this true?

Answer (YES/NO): NO